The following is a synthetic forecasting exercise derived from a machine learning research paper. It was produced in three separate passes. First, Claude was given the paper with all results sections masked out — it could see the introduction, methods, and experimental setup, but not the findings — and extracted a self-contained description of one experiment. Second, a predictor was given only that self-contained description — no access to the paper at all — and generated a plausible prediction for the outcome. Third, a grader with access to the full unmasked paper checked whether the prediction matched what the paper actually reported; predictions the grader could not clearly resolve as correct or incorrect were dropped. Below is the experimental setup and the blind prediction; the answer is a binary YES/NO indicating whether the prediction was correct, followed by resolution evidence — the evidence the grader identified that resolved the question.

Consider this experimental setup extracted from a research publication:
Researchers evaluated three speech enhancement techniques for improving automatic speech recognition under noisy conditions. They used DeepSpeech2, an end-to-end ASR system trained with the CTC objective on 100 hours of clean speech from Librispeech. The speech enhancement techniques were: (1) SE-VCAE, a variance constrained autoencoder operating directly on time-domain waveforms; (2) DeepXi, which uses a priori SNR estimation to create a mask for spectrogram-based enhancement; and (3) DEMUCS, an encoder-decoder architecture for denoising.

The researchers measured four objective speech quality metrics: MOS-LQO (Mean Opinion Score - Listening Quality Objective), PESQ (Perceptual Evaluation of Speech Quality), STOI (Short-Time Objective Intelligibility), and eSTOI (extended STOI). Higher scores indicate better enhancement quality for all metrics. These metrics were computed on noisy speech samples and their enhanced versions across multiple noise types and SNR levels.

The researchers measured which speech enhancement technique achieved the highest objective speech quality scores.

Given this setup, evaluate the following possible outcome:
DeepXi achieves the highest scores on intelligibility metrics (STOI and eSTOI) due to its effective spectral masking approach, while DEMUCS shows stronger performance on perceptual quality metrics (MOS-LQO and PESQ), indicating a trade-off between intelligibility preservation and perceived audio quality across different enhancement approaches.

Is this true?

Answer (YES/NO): NO